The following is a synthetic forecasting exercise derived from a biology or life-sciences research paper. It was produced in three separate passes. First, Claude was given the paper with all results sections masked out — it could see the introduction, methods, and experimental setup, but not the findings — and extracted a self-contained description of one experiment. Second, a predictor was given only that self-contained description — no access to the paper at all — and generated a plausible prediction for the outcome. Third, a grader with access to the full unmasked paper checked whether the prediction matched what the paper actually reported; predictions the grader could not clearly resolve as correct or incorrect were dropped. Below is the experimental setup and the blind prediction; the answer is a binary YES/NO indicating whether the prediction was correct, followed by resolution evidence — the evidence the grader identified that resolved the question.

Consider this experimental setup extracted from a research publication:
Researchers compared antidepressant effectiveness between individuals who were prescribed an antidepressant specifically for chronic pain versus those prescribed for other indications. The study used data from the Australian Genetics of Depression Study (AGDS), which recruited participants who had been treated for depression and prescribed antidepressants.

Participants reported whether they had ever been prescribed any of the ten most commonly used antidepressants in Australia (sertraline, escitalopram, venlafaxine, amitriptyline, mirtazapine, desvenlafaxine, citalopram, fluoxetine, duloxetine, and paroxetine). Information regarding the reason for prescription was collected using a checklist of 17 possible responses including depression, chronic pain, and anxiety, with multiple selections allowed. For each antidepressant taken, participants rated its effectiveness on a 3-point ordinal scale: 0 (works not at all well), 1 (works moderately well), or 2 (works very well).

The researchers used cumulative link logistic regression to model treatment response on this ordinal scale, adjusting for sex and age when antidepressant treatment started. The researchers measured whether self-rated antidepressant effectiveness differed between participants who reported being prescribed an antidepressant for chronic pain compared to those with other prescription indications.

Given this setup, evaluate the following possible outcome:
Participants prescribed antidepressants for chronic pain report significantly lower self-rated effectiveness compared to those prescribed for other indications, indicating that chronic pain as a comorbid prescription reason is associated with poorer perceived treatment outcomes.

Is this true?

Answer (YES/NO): NO